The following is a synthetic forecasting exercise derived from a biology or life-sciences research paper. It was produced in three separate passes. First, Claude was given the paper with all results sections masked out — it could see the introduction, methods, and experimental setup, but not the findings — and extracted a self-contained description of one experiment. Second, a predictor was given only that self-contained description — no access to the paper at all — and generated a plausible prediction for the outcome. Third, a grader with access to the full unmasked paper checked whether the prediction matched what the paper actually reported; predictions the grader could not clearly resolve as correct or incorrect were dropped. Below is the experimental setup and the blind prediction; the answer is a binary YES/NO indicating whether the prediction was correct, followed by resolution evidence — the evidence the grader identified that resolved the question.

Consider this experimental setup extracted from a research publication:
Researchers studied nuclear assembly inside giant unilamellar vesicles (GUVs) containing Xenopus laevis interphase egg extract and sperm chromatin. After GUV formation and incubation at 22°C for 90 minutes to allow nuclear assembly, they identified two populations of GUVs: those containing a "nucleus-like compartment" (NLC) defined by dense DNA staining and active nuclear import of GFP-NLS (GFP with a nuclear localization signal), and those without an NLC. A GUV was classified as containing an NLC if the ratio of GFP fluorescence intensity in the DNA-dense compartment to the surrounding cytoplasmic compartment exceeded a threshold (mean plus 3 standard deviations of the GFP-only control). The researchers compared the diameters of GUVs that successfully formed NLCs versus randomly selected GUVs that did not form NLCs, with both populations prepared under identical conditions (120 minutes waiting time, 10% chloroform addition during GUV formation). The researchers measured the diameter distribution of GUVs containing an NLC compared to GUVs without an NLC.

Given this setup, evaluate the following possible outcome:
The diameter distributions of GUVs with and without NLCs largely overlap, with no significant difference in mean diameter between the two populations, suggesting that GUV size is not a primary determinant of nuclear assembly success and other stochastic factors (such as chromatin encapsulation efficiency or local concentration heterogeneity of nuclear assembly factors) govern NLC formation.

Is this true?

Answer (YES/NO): NO